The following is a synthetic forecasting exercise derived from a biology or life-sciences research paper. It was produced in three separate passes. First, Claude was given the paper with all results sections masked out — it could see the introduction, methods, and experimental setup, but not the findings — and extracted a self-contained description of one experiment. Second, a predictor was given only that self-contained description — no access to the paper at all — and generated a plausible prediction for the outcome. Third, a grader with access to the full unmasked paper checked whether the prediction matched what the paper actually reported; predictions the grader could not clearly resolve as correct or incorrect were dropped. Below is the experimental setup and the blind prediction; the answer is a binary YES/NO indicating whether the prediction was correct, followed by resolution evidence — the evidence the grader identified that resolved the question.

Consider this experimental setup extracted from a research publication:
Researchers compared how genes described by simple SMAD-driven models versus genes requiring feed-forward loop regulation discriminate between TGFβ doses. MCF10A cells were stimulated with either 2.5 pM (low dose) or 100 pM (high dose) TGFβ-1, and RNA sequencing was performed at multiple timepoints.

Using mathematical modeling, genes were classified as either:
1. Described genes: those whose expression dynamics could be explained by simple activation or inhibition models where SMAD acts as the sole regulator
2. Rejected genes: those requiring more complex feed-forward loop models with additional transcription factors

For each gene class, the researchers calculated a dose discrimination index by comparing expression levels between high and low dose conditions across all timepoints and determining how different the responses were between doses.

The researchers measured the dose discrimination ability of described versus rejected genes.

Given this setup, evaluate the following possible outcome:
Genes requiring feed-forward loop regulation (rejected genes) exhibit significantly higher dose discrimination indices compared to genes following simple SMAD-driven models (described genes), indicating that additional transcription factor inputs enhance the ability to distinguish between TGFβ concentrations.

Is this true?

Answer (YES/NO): YES